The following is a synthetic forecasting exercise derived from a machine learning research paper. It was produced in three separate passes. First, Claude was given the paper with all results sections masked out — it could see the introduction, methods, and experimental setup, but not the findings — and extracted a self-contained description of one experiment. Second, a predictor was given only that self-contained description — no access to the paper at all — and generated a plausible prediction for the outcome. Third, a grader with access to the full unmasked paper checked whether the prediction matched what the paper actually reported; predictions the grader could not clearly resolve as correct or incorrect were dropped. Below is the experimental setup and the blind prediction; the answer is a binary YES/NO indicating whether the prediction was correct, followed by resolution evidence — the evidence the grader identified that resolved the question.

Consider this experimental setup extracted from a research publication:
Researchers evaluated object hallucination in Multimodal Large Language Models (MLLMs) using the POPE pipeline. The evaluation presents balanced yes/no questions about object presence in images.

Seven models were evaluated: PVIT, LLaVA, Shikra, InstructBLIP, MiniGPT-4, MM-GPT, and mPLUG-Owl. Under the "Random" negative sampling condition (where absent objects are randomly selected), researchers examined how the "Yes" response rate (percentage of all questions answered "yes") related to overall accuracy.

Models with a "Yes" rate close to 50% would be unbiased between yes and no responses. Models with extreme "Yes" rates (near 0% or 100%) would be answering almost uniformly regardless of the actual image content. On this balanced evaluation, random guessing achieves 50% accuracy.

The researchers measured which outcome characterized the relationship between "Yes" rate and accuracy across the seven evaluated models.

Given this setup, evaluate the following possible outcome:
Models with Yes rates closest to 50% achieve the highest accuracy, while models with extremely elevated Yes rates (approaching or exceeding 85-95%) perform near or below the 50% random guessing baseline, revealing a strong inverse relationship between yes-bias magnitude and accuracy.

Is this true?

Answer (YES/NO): YES